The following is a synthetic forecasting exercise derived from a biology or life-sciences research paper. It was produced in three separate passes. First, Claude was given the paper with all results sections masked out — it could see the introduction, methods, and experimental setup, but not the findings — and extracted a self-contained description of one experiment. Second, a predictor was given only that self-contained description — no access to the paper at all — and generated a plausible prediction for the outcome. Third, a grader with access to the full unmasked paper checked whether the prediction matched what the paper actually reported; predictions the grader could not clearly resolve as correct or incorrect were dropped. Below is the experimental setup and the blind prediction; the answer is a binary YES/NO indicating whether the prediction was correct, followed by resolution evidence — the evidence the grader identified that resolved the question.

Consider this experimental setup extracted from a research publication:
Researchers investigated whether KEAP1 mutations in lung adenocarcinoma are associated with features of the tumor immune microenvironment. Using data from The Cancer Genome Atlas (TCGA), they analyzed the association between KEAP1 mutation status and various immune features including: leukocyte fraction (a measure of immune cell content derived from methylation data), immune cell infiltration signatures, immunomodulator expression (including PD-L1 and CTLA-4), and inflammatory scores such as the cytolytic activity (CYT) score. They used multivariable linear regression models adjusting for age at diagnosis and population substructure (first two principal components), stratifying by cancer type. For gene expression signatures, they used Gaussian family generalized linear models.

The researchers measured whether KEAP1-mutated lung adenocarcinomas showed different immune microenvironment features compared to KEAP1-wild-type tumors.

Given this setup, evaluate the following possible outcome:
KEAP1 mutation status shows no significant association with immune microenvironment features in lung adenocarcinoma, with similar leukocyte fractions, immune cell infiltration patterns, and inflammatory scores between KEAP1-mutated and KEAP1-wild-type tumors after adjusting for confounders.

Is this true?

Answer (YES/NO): NO